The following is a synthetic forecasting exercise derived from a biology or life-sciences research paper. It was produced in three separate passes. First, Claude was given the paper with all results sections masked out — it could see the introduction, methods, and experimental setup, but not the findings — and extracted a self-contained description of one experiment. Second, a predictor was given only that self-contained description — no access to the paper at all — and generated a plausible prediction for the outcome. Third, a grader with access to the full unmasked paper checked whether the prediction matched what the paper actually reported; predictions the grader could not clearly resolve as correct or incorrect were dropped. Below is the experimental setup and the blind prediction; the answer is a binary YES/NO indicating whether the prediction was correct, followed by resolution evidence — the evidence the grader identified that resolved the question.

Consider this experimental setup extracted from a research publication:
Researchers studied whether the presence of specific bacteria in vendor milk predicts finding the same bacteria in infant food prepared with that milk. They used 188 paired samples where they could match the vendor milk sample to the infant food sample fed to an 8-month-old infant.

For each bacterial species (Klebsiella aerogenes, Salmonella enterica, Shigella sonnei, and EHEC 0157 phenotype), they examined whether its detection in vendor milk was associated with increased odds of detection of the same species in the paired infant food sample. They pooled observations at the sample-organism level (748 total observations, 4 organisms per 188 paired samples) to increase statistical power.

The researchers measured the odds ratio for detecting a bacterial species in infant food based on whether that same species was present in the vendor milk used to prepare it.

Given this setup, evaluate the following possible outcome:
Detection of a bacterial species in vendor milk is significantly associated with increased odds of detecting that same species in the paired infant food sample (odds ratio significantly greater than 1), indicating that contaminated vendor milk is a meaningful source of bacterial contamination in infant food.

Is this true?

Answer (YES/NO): YES